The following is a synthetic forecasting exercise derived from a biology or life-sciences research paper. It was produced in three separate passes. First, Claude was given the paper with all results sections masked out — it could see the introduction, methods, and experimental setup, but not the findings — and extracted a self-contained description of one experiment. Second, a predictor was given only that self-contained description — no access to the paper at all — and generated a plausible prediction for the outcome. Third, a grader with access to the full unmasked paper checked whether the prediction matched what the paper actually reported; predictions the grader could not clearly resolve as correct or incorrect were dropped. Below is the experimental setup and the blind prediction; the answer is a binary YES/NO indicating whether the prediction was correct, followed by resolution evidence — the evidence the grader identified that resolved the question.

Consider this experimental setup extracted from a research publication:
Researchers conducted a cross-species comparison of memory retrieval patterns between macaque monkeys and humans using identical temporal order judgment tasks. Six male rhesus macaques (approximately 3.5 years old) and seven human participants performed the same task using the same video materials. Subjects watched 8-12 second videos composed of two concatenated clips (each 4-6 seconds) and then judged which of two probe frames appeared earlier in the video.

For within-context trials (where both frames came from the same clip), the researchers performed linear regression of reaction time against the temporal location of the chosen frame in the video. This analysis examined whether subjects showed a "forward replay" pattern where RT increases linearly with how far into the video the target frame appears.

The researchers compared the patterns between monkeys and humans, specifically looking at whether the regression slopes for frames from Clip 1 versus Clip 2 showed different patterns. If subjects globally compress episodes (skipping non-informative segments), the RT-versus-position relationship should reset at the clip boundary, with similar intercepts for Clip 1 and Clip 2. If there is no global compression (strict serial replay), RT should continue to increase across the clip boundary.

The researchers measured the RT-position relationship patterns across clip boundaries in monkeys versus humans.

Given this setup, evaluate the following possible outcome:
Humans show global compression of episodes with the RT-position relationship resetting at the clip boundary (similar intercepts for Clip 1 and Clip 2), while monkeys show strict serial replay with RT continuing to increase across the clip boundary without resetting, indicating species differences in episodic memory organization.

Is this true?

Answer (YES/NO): YES